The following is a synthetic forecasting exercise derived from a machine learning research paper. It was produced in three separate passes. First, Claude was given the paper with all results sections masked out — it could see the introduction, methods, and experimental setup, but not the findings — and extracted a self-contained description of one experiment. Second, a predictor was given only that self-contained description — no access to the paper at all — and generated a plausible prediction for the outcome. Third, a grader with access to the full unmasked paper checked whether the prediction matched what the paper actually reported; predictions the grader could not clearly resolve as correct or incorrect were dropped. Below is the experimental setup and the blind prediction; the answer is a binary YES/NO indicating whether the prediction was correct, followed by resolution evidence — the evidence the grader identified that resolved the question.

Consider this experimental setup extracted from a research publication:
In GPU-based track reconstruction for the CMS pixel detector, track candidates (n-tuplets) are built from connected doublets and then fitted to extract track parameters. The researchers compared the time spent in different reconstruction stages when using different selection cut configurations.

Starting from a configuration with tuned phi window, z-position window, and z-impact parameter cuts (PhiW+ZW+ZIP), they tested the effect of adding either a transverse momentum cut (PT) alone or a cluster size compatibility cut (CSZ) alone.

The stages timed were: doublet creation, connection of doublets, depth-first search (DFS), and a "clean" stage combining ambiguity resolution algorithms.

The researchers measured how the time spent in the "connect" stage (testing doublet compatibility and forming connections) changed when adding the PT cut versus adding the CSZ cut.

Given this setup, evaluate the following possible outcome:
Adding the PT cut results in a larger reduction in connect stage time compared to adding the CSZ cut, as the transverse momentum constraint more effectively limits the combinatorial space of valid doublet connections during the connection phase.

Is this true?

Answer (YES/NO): YES